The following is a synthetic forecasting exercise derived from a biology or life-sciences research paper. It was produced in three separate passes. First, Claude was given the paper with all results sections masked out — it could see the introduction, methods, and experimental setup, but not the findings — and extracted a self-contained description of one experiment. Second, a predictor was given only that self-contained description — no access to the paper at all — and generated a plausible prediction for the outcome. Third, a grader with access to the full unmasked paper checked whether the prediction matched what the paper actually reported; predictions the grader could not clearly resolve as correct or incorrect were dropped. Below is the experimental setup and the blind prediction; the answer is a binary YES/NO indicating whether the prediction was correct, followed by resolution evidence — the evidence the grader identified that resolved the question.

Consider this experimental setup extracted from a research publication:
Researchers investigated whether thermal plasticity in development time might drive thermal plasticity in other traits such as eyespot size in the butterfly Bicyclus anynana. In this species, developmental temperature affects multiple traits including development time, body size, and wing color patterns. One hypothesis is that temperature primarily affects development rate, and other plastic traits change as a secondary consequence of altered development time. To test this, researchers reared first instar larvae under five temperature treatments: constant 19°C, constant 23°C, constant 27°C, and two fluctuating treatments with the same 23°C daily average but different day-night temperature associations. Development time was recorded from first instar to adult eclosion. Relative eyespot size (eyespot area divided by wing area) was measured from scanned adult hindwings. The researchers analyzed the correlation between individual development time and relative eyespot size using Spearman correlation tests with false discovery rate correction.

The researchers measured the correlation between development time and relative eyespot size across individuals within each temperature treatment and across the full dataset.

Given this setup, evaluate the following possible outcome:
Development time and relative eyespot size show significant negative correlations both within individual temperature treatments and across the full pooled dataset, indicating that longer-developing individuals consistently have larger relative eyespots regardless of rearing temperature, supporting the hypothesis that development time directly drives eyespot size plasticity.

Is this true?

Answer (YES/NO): NO